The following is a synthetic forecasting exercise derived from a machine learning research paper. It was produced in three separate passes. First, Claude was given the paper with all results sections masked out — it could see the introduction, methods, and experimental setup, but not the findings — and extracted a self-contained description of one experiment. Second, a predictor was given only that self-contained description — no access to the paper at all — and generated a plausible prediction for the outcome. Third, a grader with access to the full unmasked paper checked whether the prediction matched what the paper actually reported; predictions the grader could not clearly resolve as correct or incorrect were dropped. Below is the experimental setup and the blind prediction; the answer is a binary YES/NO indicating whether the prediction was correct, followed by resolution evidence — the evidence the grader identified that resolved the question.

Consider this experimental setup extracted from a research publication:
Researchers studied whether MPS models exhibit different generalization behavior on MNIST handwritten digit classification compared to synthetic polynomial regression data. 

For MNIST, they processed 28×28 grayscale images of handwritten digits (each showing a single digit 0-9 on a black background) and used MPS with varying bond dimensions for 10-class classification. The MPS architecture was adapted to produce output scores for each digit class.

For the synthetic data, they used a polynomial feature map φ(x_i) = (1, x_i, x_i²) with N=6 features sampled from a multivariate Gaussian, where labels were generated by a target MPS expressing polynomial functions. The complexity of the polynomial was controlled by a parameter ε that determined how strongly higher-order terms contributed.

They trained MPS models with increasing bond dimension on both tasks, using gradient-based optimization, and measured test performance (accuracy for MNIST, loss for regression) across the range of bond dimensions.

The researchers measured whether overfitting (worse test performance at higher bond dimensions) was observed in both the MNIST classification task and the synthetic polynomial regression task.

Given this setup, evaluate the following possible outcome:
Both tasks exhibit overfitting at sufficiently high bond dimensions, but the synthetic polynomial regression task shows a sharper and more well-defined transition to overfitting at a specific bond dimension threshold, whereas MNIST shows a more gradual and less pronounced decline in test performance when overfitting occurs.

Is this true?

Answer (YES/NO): NO